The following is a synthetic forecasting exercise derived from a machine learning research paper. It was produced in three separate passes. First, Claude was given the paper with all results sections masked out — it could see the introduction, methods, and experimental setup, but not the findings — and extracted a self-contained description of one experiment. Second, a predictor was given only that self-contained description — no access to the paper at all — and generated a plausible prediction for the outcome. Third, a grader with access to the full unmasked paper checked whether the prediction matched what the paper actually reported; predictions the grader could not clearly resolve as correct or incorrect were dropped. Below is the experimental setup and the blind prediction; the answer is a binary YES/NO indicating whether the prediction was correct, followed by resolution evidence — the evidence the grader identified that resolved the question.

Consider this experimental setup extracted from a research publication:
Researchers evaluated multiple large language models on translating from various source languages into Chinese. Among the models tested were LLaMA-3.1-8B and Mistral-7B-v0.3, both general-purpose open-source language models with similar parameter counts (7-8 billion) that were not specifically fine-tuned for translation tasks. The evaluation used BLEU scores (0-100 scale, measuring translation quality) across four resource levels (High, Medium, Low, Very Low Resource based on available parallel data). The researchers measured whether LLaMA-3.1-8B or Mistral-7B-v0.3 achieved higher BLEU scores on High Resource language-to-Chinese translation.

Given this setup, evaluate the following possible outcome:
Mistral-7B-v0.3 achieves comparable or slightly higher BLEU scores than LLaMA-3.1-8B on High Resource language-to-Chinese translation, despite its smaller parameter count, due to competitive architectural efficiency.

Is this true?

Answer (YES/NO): YES